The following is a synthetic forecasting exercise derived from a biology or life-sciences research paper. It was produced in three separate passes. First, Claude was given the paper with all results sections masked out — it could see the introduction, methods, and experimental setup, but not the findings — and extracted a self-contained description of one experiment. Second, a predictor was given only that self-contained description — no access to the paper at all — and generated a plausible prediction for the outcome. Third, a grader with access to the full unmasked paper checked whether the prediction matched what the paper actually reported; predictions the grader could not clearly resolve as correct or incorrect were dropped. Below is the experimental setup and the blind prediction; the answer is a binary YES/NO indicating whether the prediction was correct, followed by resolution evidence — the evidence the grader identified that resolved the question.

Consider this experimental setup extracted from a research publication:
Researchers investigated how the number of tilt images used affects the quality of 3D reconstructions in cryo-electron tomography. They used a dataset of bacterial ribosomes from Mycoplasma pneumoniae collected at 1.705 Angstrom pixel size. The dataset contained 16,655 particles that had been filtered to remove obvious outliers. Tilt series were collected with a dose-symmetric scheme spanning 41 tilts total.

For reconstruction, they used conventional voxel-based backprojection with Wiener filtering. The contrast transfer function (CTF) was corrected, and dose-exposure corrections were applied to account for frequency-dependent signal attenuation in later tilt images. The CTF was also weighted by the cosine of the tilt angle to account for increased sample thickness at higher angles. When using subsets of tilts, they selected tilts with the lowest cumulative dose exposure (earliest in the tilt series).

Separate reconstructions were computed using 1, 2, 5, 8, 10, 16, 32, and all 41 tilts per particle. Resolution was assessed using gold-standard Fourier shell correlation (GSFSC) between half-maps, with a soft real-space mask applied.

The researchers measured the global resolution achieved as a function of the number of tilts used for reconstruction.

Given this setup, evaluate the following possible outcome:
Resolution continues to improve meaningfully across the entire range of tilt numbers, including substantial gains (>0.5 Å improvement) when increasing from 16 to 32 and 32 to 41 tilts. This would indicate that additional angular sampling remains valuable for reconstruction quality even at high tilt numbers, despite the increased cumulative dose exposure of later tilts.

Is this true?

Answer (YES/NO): NO